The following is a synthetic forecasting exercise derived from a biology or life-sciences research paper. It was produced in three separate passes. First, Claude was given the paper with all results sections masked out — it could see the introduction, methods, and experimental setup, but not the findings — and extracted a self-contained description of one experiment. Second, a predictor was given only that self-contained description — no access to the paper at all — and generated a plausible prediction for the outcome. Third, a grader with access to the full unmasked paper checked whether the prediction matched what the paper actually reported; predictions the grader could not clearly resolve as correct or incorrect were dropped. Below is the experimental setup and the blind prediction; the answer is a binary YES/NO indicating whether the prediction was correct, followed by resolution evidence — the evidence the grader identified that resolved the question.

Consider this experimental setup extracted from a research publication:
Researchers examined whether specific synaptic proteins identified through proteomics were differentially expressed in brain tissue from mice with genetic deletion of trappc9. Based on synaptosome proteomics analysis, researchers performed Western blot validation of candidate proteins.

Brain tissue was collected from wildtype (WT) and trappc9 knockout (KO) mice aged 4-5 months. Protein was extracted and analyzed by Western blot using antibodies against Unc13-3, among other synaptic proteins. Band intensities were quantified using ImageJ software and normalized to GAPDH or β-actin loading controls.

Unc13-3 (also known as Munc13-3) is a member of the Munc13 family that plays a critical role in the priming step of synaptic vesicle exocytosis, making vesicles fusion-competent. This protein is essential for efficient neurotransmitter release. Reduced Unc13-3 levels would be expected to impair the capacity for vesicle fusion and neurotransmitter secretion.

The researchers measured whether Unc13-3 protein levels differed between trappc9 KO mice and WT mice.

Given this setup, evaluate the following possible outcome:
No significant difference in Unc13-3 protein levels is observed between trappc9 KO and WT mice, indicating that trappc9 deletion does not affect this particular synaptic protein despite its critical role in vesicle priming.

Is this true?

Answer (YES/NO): NO